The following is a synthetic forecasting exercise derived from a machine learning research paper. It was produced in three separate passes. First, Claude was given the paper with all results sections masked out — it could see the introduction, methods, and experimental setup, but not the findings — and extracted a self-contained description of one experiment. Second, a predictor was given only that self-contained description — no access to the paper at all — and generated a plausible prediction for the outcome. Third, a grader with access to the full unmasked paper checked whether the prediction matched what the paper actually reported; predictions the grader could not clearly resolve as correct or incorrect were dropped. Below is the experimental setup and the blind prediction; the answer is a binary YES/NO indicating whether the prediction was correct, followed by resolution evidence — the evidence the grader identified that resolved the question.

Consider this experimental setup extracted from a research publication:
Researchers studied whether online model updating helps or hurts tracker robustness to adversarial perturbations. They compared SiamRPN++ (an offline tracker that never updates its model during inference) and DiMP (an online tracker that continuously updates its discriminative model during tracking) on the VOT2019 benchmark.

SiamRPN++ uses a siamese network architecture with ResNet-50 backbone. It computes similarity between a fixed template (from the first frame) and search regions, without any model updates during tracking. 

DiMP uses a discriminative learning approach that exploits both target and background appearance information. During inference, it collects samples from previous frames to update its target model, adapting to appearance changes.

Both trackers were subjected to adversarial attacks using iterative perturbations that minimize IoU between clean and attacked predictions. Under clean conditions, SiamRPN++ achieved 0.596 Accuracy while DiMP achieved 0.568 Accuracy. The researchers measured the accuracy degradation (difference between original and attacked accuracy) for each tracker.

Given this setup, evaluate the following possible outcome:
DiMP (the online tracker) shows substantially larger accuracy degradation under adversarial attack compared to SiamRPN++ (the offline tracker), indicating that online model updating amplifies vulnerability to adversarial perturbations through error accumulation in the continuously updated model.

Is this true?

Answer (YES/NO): YES